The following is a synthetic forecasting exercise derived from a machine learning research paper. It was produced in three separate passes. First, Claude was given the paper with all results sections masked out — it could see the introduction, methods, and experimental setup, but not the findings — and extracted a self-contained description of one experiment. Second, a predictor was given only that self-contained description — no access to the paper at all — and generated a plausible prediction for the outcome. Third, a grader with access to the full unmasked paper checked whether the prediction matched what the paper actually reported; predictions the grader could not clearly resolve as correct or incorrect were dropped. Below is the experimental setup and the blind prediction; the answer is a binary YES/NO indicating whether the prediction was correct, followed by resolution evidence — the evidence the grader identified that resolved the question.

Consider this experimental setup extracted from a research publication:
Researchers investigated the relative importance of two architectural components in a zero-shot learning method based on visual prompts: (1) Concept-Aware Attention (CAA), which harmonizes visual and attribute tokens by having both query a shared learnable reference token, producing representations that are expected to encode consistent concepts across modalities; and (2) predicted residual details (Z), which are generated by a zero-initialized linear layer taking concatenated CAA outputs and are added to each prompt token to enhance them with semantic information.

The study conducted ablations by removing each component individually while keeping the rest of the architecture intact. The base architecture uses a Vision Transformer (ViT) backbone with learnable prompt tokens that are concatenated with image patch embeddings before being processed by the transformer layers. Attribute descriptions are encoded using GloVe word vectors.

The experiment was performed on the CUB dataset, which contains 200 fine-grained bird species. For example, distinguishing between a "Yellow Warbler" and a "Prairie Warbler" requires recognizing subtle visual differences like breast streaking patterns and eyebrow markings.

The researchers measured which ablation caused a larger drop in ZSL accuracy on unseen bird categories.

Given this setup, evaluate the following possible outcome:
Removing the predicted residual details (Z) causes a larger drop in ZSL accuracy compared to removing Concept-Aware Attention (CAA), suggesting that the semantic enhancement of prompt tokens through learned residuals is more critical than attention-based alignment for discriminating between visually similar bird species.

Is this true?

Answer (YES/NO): YES